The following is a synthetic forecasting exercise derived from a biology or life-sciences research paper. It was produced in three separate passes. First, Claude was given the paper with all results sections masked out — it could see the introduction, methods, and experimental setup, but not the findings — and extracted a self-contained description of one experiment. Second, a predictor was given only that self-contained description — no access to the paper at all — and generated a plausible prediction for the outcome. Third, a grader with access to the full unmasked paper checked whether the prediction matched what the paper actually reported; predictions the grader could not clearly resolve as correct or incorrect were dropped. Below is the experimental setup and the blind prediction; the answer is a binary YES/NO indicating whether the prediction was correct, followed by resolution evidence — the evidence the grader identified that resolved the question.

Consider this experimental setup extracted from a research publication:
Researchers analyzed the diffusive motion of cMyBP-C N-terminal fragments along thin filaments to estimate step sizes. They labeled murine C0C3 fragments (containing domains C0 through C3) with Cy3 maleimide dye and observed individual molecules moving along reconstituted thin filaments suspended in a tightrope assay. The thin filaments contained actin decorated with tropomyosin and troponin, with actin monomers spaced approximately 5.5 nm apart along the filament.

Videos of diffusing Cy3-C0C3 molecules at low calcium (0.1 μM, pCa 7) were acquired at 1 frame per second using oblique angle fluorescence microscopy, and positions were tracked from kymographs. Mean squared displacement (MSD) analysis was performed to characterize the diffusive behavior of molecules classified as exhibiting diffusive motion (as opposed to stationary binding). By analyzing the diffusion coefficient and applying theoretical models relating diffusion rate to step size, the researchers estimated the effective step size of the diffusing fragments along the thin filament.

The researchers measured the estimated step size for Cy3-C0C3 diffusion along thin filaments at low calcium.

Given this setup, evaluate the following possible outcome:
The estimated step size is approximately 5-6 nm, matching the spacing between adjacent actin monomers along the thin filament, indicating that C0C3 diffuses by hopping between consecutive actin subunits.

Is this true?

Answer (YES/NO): NO